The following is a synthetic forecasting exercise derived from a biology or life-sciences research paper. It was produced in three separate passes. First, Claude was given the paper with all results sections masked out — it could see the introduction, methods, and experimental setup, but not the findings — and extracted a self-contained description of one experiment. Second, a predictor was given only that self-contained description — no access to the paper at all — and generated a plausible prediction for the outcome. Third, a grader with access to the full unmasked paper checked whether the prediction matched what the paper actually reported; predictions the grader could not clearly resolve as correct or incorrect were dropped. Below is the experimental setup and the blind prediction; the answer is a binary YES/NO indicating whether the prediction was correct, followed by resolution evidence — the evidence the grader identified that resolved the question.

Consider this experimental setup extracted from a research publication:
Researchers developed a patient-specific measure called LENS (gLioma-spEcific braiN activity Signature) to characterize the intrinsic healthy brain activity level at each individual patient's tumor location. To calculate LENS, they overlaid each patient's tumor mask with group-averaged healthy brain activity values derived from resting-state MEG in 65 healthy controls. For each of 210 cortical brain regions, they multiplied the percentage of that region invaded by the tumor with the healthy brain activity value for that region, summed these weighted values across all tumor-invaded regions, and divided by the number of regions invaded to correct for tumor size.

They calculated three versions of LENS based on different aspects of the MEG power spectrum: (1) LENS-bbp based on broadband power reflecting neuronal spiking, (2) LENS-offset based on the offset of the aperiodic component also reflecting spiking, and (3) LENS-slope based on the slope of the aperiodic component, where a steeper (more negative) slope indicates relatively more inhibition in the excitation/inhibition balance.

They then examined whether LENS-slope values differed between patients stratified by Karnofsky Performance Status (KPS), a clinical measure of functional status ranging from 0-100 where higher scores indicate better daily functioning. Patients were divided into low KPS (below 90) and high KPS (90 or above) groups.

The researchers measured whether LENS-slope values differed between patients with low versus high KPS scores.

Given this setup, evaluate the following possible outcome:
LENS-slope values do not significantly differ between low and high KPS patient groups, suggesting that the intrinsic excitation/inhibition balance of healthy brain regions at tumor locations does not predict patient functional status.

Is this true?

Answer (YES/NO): NO